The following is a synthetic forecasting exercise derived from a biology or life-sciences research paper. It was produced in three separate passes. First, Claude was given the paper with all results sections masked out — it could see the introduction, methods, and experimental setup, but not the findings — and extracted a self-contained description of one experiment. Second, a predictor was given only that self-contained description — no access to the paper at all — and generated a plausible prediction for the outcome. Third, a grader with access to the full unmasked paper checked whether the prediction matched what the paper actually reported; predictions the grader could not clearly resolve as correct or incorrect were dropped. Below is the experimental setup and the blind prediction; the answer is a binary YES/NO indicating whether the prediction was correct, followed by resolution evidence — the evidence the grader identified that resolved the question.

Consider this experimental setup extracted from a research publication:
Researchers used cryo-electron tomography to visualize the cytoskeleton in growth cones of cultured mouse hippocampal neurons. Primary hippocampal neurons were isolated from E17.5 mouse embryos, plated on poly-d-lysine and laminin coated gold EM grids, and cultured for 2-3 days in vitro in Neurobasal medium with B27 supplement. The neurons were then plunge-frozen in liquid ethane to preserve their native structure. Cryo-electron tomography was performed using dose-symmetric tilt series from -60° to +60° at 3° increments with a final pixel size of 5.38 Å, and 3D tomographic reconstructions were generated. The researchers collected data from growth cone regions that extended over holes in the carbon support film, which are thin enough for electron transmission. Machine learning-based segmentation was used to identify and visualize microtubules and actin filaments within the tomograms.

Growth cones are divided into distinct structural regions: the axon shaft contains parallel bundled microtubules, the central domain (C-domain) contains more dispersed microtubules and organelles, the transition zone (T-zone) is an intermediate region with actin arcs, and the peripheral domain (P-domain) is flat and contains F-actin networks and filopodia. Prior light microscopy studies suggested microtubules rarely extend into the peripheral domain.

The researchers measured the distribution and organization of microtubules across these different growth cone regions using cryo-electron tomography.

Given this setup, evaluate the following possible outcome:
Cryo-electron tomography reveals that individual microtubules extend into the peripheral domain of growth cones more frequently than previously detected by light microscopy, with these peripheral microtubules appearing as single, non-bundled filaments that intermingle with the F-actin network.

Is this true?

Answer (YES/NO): NO